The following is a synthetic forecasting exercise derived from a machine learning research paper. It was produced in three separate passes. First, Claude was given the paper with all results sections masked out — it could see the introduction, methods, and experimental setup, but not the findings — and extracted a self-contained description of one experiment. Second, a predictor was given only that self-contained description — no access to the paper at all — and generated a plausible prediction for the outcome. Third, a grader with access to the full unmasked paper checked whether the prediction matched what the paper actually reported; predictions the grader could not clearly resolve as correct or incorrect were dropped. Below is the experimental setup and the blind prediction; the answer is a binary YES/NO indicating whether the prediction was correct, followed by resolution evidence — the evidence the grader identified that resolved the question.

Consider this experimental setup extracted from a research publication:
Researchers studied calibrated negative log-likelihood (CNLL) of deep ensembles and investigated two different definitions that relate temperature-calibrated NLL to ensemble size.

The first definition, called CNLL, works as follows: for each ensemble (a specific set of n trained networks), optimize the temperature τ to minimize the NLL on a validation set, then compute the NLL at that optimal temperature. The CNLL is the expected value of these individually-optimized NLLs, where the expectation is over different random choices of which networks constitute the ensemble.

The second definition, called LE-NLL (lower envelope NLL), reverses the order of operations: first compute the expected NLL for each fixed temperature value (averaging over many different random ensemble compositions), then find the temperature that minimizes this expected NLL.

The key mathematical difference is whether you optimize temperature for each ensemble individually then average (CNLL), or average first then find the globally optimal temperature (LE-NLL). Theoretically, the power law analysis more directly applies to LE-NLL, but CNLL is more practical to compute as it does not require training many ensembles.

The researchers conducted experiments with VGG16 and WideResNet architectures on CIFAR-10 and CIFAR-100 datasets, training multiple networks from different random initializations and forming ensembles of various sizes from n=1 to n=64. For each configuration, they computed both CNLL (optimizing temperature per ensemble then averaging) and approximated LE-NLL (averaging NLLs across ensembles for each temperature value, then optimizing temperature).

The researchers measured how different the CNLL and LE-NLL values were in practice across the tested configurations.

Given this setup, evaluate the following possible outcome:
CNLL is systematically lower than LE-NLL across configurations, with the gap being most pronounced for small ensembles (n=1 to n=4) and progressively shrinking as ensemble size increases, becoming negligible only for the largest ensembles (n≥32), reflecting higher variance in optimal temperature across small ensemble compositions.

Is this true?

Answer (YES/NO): NO